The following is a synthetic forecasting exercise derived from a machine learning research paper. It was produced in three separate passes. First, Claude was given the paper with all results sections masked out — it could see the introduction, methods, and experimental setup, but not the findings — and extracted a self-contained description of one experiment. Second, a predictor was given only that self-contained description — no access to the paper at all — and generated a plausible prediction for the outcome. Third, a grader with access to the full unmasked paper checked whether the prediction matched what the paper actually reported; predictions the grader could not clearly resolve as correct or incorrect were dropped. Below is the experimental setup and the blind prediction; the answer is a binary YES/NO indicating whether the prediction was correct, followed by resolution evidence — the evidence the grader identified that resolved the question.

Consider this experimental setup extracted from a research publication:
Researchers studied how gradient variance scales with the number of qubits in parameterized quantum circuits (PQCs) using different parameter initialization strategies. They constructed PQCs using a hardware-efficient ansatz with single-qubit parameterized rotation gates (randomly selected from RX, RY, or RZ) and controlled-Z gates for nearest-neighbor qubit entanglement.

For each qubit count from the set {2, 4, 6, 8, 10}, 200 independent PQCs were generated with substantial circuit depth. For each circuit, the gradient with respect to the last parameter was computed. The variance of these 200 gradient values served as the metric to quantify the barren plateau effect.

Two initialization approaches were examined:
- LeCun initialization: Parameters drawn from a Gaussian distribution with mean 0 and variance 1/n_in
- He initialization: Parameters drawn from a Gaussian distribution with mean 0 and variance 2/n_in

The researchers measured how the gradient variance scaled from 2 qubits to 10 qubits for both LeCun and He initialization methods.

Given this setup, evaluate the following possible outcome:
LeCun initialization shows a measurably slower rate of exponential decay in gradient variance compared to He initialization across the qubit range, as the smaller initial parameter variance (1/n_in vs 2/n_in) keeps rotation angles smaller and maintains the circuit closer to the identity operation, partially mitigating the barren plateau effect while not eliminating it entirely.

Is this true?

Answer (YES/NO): NO